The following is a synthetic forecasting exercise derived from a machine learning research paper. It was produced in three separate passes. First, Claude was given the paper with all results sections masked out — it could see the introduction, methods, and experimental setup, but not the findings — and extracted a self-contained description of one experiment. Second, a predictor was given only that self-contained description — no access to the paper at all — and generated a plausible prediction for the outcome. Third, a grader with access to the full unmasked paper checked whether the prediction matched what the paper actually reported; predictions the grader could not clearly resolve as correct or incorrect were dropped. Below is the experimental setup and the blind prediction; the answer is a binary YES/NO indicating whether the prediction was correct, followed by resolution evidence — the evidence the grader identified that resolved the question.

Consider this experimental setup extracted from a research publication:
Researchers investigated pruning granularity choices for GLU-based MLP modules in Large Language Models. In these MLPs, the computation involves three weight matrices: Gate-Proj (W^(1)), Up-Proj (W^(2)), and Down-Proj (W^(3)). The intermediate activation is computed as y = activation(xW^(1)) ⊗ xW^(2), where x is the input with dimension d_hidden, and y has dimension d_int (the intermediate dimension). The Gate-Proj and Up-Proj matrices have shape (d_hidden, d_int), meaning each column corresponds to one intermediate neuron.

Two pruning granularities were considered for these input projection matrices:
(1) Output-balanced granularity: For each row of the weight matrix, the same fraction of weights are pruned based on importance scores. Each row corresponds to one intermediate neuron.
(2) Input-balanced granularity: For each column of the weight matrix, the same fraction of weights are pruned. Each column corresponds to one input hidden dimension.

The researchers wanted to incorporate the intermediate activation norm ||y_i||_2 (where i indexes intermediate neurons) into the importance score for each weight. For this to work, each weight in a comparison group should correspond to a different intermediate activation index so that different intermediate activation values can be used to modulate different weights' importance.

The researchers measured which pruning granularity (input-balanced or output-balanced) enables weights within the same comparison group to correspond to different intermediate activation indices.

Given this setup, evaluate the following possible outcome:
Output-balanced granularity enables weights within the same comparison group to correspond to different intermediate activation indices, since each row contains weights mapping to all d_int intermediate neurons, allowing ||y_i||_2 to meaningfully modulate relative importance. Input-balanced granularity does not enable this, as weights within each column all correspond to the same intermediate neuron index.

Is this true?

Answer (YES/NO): NO